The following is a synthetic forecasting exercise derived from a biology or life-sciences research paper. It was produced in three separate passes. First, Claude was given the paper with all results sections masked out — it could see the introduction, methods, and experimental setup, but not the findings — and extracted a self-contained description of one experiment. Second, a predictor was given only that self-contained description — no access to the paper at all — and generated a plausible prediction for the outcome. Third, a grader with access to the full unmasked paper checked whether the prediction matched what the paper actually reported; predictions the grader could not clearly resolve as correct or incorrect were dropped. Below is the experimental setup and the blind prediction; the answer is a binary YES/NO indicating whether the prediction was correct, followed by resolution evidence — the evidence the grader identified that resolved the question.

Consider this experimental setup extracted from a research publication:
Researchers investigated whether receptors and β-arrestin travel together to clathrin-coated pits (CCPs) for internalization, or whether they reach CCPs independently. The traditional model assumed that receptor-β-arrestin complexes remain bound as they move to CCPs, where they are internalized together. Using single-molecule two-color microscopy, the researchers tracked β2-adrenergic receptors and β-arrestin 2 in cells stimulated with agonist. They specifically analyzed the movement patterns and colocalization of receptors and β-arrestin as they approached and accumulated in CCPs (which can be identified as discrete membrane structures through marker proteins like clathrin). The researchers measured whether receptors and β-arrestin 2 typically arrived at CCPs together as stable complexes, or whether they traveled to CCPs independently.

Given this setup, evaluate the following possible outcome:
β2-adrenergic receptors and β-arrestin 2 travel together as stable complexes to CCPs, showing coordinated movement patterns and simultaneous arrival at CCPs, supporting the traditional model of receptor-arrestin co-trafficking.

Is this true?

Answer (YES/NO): NO